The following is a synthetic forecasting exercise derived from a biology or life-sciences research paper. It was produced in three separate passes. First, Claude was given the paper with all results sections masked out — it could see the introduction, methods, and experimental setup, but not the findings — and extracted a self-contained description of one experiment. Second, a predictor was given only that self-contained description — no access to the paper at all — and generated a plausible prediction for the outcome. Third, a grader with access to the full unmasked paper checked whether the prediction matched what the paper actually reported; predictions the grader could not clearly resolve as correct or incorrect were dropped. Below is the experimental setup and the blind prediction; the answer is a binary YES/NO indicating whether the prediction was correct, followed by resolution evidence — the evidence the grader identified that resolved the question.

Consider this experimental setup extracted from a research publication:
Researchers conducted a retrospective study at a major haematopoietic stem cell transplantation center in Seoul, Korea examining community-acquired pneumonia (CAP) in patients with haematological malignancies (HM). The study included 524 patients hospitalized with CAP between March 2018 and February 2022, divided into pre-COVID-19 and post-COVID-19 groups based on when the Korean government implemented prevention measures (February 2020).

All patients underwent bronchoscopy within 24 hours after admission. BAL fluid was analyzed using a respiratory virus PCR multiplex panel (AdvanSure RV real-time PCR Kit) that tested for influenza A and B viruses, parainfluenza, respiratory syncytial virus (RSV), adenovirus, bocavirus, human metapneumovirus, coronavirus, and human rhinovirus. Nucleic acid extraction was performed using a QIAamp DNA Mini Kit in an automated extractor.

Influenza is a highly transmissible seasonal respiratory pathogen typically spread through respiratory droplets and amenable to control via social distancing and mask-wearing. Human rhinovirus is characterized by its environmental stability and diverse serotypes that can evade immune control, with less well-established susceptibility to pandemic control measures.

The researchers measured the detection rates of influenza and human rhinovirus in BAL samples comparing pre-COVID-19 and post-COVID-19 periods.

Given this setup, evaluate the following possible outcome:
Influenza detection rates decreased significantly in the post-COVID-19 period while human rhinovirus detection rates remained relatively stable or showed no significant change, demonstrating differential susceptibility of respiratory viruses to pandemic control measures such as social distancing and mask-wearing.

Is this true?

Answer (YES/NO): NO